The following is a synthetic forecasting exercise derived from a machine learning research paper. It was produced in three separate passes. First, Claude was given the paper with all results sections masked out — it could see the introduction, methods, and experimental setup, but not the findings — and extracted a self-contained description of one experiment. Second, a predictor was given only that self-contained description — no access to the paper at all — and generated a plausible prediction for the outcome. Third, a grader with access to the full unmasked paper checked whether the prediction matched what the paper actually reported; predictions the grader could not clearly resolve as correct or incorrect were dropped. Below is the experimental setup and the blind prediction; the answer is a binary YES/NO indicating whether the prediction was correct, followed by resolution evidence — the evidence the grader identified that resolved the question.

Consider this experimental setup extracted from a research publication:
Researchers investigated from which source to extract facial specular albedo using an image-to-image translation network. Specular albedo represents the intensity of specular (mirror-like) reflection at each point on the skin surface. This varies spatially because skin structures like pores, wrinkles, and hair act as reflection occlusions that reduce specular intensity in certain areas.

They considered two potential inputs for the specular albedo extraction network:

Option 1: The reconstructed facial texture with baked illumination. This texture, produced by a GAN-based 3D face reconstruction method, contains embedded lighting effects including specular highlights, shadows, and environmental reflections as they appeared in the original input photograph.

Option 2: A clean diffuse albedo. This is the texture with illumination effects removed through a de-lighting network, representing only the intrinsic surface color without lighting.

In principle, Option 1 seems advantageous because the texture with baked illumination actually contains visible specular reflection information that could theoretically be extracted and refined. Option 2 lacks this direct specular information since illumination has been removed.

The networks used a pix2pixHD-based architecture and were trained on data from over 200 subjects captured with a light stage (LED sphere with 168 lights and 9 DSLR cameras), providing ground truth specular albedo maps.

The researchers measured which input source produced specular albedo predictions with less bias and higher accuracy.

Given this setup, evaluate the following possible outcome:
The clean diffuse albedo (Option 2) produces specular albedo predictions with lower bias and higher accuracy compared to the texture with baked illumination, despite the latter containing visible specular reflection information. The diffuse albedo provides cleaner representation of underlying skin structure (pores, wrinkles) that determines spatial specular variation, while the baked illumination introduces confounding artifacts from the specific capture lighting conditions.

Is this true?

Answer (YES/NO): YES